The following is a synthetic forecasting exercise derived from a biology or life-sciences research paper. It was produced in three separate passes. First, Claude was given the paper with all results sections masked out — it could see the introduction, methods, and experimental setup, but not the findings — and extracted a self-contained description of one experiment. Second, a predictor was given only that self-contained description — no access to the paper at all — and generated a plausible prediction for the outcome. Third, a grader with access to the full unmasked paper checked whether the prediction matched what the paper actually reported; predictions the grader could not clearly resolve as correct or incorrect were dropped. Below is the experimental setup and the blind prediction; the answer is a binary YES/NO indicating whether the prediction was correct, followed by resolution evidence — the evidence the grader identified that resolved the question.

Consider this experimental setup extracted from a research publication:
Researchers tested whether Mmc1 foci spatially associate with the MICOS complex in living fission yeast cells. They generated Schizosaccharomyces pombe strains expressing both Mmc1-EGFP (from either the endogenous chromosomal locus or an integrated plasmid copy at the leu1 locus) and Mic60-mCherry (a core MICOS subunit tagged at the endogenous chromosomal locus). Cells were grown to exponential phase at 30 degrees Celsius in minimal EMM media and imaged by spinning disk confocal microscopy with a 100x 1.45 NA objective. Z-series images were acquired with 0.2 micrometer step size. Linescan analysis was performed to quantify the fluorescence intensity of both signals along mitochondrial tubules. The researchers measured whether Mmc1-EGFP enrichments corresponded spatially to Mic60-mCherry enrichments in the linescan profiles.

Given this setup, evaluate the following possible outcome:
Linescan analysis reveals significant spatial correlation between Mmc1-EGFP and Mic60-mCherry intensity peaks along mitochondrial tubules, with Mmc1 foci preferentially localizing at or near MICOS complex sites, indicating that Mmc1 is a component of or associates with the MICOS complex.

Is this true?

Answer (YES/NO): YES